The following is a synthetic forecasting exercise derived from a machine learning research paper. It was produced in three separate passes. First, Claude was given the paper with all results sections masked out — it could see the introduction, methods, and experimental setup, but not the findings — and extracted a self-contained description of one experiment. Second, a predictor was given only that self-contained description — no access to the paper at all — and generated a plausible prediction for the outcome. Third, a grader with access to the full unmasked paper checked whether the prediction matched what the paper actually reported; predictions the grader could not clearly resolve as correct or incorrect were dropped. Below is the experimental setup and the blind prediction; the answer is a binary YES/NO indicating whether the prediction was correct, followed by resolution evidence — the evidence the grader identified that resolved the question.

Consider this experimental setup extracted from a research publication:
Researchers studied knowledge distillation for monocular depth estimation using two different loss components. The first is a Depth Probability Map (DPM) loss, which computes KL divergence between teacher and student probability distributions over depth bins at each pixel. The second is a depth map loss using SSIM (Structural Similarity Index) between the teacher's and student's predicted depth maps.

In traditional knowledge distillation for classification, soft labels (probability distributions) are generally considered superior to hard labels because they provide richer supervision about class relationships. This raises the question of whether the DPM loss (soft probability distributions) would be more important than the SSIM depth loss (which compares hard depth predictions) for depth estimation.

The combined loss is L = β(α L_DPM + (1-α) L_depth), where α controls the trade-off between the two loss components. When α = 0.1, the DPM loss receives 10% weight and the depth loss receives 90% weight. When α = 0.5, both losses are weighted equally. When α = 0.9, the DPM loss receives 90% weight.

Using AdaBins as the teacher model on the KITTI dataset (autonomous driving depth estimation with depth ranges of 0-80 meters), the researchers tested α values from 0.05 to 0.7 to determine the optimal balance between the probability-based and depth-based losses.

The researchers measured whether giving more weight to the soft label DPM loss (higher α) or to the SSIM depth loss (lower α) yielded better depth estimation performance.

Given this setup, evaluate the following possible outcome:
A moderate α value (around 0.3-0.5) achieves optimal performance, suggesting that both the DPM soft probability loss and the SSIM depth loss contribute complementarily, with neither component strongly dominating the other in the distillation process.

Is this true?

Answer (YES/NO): NO